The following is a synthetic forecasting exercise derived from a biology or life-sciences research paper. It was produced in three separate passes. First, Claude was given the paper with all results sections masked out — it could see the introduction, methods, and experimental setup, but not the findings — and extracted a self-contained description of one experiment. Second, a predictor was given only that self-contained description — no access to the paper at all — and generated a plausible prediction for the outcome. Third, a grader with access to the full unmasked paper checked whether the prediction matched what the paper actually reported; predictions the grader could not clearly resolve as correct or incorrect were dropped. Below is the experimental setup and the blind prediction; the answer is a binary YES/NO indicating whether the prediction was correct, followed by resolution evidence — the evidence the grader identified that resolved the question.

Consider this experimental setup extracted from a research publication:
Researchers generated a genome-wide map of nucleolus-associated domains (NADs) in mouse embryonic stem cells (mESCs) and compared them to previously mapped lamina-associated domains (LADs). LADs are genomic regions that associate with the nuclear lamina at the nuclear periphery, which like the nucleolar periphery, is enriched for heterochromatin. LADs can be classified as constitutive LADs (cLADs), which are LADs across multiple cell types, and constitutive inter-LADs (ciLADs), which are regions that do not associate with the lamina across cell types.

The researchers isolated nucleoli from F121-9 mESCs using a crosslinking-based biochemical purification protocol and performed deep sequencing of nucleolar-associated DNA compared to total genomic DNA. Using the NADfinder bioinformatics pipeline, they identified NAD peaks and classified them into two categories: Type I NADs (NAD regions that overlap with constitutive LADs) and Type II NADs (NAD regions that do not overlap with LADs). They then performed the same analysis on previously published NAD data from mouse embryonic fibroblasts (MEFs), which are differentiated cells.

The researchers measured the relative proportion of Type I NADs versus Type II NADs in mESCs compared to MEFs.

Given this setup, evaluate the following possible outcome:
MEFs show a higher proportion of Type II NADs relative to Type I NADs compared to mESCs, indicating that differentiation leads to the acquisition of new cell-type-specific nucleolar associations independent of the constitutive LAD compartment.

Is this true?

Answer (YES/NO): YES